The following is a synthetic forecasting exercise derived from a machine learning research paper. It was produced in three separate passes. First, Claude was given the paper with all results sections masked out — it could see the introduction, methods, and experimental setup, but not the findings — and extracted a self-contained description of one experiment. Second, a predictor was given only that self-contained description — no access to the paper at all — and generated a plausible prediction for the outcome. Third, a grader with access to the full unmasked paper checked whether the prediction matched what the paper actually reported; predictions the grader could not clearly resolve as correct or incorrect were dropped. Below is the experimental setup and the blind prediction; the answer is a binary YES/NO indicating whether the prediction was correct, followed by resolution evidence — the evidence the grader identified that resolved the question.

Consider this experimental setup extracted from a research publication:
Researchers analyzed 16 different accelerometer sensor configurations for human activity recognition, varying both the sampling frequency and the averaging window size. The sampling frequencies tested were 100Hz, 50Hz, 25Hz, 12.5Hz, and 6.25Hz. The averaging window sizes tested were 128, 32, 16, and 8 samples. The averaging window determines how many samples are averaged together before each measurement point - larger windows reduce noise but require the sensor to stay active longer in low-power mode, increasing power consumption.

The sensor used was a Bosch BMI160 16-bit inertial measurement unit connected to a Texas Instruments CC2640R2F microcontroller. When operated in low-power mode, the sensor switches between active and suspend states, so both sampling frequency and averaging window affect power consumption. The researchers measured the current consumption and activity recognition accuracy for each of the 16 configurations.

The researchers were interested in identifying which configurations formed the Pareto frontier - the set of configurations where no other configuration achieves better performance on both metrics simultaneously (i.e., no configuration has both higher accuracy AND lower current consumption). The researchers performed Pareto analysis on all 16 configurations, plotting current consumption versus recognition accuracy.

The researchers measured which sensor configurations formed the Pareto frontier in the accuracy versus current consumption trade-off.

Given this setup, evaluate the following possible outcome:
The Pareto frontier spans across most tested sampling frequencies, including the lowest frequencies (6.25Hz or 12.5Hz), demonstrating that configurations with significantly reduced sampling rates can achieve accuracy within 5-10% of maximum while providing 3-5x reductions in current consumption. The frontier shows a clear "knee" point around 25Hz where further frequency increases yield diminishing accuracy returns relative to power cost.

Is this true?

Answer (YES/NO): NO